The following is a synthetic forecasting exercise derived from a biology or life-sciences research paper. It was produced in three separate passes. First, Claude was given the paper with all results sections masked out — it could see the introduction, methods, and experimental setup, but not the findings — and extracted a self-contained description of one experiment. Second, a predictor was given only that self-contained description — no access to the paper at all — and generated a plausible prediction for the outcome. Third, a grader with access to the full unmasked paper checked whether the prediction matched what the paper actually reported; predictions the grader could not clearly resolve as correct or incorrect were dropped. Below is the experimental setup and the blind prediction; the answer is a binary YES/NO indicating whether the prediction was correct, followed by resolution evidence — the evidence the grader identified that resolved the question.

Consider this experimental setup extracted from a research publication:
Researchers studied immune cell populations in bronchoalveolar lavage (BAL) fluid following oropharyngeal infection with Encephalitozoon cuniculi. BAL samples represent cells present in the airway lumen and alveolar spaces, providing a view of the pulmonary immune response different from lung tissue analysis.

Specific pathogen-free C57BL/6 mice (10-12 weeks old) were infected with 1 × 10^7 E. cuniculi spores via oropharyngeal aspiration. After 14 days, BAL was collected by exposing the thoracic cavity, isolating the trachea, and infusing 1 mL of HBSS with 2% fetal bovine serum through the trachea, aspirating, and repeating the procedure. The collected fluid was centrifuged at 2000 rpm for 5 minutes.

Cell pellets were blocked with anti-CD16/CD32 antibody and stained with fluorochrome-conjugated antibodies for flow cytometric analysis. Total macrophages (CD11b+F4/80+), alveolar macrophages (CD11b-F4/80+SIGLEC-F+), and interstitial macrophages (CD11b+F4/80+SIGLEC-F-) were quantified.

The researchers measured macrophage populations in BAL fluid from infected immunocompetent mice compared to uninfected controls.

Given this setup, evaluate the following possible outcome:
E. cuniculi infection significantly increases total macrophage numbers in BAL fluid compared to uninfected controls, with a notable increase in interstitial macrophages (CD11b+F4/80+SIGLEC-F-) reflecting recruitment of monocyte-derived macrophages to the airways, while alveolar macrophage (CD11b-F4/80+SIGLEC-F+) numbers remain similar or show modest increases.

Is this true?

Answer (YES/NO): NO